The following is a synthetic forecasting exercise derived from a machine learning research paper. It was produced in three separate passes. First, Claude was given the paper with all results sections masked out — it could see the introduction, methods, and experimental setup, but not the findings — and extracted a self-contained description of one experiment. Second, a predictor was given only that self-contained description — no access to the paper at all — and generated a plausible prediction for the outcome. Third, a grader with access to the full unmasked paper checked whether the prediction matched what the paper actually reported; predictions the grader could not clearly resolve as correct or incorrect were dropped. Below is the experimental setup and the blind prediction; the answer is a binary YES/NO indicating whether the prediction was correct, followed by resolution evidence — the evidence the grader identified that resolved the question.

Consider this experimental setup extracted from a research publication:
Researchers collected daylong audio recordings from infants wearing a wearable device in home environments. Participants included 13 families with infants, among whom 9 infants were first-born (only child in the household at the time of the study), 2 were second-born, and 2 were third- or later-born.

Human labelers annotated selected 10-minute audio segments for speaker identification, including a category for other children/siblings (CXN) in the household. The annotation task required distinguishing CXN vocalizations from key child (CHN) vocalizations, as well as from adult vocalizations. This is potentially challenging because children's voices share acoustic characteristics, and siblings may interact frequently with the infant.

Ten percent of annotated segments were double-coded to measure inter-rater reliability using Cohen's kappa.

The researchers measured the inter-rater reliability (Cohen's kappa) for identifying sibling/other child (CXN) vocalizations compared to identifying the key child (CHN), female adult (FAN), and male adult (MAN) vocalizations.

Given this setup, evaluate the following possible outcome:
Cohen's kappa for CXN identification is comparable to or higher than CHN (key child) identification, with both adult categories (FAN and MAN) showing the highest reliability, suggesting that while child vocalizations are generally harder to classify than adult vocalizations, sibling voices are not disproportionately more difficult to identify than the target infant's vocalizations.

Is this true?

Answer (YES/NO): NO